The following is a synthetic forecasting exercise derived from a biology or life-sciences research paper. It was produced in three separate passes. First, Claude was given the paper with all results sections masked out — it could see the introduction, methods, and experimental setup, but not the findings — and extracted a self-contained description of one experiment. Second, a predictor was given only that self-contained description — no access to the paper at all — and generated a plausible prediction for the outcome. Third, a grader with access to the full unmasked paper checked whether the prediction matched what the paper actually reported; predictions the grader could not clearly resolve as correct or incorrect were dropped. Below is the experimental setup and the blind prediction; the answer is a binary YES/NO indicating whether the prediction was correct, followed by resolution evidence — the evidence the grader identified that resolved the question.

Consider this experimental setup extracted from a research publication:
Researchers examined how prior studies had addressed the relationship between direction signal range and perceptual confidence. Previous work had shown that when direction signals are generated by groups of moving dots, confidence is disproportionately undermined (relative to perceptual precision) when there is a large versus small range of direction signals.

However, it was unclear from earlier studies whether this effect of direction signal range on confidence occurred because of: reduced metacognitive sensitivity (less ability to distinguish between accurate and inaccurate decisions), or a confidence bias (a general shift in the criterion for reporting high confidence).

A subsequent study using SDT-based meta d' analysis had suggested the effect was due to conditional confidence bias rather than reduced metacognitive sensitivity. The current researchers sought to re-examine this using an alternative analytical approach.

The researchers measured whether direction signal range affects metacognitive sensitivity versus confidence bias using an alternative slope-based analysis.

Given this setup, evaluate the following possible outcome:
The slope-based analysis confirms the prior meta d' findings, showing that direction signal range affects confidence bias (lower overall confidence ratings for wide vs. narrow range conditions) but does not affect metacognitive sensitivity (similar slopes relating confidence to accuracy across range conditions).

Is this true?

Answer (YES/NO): YES